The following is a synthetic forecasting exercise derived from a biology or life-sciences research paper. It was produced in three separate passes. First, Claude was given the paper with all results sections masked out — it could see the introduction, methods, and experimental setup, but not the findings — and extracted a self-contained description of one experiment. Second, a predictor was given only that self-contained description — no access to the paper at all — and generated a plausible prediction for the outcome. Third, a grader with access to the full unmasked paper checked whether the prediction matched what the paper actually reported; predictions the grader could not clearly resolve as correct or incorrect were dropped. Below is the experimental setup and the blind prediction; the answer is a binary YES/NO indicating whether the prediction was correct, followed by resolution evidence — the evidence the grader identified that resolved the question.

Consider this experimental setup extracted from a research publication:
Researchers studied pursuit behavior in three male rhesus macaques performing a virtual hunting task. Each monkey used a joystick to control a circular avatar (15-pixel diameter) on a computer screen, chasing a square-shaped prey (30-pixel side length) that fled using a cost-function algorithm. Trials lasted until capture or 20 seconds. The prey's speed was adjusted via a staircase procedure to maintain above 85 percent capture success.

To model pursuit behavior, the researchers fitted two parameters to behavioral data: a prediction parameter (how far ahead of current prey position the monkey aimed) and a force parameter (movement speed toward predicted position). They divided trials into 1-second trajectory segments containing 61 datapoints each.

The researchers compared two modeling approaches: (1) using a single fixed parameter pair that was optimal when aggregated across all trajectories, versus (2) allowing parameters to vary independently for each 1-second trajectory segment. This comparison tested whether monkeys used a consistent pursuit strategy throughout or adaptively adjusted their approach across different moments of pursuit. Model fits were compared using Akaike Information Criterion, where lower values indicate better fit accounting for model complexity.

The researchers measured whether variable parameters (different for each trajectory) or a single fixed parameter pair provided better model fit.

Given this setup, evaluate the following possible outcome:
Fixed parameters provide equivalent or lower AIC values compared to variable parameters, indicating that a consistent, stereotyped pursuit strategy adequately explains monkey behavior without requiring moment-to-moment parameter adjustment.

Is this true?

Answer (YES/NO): NO